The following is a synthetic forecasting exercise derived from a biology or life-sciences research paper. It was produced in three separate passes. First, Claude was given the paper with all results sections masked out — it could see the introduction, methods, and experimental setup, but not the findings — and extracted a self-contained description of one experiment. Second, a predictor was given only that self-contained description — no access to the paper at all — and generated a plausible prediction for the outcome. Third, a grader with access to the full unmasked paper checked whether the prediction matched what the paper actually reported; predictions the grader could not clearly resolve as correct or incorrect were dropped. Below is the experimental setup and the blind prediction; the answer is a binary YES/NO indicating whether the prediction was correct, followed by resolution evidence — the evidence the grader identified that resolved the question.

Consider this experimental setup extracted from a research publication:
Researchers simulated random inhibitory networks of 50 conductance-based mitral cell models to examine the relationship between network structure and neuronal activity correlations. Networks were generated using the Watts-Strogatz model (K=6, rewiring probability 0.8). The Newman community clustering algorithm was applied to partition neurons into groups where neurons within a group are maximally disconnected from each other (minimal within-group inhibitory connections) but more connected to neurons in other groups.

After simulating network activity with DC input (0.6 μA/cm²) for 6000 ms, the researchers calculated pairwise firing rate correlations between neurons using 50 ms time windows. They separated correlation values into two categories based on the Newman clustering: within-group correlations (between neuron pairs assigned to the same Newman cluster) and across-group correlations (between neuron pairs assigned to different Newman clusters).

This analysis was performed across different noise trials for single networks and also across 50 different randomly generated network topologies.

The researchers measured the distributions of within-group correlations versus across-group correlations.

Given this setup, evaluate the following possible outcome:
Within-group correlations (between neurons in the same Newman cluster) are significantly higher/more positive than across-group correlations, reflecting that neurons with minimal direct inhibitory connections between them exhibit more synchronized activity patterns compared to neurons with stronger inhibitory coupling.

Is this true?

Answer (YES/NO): YES